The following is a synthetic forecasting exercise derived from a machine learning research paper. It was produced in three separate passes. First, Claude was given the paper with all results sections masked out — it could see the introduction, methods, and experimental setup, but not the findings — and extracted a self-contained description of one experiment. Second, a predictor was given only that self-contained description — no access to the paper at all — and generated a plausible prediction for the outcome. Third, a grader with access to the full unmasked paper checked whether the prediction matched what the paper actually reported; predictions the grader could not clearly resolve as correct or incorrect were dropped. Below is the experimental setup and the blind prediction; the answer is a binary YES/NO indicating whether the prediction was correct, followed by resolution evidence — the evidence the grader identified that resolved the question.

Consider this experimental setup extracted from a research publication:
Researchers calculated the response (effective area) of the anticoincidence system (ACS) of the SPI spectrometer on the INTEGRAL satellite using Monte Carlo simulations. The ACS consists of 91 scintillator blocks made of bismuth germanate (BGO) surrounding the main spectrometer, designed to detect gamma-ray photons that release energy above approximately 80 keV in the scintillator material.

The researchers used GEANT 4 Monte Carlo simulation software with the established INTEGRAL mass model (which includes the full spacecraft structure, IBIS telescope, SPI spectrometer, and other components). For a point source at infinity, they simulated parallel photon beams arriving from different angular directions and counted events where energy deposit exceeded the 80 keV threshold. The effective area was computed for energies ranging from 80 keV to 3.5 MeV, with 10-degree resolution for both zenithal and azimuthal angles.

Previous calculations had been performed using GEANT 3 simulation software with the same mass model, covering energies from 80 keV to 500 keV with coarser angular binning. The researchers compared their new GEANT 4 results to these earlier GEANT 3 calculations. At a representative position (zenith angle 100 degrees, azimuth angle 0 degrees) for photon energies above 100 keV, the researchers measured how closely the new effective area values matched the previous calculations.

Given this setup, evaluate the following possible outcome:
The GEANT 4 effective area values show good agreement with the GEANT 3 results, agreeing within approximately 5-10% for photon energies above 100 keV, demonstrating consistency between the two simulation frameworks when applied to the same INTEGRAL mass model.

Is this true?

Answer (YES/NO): NO